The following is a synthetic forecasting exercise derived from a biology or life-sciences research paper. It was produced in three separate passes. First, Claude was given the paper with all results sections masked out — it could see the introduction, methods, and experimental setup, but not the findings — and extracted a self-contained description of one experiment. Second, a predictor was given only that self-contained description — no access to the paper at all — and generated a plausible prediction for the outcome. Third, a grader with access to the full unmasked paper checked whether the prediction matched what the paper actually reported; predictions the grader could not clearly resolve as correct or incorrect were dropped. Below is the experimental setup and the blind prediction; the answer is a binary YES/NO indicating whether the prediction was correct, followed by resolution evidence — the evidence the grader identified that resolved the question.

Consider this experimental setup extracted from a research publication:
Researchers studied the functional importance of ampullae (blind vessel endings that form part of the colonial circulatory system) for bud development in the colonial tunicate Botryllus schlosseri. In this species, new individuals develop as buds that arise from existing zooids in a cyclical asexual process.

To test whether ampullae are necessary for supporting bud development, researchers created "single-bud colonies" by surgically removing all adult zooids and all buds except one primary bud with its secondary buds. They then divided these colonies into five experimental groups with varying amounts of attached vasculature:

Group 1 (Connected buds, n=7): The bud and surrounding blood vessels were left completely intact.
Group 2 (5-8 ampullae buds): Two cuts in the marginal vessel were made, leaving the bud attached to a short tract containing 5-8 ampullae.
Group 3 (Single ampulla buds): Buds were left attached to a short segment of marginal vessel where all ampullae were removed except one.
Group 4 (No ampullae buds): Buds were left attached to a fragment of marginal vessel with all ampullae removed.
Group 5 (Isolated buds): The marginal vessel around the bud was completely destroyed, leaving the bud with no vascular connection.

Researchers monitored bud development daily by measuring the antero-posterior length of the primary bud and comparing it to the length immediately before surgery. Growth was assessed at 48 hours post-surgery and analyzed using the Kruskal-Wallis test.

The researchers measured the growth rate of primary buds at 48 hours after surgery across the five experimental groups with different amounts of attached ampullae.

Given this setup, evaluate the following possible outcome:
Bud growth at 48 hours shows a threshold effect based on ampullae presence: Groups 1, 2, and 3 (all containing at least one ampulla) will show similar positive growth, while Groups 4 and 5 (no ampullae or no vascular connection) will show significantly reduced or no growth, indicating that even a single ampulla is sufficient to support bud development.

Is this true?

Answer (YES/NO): YES